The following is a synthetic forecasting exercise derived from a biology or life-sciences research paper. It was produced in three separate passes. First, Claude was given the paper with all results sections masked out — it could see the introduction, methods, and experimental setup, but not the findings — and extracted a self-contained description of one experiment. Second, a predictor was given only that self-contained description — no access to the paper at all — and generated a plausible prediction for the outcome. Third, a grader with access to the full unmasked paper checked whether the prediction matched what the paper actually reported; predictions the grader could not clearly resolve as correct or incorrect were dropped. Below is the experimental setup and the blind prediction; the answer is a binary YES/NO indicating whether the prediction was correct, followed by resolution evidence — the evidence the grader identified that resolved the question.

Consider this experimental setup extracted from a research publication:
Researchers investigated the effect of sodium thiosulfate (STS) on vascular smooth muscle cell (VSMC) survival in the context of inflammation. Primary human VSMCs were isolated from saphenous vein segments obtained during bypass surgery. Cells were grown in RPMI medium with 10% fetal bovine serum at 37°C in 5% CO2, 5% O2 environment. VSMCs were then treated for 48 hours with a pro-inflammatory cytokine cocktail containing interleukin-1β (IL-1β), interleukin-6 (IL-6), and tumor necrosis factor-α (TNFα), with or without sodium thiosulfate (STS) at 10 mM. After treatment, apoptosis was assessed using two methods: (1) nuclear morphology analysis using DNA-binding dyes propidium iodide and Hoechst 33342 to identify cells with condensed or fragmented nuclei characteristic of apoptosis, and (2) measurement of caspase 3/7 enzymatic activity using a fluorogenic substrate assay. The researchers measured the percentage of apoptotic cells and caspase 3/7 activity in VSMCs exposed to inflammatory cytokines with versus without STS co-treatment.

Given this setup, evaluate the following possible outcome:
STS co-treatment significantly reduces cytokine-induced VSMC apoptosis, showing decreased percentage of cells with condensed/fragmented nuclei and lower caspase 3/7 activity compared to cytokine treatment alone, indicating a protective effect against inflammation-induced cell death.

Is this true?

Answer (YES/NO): NO